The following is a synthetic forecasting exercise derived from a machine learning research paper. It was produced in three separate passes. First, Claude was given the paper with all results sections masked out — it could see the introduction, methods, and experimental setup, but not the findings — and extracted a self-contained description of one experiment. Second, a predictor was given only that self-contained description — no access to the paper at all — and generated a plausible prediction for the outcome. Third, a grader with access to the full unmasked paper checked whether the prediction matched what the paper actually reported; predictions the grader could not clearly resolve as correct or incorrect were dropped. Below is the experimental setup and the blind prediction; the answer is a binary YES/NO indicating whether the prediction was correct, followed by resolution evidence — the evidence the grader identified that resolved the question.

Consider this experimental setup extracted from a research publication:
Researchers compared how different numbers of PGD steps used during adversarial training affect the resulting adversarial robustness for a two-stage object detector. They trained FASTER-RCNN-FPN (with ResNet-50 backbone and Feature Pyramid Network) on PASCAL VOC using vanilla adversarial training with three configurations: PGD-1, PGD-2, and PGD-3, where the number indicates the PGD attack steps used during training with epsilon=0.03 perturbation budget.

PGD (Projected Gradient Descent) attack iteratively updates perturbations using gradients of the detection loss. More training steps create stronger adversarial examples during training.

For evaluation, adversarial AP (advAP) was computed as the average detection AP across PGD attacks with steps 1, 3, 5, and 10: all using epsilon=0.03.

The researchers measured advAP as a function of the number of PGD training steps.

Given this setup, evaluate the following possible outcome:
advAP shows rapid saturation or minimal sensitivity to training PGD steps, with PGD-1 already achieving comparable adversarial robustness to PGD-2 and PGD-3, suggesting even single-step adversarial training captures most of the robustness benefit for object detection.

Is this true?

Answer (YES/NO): NO